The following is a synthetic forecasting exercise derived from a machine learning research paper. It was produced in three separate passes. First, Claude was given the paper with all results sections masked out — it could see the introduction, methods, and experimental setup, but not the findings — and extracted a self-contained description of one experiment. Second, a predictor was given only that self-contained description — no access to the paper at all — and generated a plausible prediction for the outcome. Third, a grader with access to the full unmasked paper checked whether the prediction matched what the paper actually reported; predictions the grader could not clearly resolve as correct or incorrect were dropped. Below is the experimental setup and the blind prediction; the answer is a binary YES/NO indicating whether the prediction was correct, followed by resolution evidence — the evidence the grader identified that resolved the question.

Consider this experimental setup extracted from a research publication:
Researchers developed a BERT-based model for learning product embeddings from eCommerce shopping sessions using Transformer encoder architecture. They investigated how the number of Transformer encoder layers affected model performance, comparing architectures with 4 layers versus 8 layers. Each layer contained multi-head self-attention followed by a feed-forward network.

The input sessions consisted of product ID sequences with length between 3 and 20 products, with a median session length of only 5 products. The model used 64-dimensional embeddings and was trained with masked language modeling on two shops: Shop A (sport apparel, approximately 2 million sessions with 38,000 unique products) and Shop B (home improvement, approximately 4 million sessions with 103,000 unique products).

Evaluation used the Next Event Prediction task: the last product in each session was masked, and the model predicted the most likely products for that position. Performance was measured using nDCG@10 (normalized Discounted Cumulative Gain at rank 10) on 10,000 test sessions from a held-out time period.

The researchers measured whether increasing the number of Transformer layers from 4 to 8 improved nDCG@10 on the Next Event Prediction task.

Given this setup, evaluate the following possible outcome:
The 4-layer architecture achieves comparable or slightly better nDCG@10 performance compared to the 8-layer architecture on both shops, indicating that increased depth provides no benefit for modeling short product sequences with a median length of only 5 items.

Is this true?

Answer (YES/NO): NO